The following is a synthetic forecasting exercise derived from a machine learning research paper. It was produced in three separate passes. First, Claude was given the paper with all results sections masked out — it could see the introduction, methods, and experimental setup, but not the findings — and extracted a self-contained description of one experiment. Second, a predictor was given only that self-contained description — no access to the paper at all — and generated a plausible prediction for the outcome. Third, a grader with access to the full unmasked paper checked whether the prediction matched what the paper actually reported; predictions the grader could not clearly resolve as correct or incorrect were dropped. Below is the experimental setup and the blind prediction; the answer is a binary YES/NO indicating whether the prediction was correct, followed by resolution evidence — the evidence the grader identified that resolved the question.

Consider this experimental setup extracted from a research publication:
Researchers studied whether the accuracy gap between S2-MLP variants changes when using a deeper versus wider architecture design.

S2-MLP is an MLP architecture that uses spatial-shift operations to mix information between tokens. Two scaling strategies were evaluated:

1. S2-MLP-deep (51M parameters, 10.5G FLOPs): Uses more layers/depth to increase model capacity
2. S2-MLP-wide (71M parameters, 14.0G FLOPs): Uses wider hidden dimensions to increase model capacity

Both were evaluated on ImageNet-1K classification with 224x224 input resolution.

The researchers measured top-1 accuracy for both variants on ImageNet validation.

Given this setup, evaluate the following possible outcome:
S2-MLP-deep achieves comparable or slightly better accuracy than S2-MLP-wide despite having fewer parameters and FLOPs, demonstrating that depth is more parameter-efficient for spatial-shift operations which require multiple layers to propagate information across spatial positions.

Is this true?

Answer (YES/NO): YES